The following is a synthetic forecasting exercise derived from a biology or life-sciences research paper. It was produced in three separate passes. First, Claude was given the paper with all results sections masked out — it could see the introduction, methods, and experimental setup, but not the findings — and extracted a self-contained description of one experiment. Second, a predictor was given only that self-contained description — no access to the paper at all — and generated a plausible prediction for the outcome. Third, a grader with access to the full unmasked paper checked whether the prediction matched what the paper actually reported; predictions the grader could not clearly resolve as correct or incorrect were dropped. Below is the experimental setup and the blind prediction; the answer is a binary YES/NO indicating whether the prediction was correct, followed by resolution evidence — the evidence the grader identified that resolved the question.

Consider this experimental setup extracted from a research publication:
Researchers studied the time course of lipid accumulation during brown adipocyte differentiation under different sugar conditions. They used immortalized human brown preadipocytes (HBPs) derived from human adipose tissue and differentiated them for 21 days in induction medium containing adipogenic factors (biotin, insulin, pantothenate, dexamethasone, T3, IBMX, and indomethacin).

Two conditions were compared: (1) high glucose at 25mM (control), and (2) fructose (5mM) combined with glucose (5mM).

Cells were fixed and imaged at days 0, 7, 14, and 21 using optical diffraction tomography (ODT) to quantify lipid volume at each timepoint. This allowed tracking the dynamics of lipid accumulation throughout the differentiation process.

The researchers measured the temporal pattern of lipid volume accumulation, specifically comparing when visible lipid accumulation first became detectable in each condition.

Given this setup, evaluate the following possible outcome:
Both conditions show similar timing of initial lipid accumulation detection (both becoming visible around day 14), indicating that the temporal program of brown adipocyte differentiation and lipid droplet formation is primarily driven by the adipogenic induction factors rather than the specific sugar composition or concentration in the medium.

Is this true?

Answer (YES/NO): NO